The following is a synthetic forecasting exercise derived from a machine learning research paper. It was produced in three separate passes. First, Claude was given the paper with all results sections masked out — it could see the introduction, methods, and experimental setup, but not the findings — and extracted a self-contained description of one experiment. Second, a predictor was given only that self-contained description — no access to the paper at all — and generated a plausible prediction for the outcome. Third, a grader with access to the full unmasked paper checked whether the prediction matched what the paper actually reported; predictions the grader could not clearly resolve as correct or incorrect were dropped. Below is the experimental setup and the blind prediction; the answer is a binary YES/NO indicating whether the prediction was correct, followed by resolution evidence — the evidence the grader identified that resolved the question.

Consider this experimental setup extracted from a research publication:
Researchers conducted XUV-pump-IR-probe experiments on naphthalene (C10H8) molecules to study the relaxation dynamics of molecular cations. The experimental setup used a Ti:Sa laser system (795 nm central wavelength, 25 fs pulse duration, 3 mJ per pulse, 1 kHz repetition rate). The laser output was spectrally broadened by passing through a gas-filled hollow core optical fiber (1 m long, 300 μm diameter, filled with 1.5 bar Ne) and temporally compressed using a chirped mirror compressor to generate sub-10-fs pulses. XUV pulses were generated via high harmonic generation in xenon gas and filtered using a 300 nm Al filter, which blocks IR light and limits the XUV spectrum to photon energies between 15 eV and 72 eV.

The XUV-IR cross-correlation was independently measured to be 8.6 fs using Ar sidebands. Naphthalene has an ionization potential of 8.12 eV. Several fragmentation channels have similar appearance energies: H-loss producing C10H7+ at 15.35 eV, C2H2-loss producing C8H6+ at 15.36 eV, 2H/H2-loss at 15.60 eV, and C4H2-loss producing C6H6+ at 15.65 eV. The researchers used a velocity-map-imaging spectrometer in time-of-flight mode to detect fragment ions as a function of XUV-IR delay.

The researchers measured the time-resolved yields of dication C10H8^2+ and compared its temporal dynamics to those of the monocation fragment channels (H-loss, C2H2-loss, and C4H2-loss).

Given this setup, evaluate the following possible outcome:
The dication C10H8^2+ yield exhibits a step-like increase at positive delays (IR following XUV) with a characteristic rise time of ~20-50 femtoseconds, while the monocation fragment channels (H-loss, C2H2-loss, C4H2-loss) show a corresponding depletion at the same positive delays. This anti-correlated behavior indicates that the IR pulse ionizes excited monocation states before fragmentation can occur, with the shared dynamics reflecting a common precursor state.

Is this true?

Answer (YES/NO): NO